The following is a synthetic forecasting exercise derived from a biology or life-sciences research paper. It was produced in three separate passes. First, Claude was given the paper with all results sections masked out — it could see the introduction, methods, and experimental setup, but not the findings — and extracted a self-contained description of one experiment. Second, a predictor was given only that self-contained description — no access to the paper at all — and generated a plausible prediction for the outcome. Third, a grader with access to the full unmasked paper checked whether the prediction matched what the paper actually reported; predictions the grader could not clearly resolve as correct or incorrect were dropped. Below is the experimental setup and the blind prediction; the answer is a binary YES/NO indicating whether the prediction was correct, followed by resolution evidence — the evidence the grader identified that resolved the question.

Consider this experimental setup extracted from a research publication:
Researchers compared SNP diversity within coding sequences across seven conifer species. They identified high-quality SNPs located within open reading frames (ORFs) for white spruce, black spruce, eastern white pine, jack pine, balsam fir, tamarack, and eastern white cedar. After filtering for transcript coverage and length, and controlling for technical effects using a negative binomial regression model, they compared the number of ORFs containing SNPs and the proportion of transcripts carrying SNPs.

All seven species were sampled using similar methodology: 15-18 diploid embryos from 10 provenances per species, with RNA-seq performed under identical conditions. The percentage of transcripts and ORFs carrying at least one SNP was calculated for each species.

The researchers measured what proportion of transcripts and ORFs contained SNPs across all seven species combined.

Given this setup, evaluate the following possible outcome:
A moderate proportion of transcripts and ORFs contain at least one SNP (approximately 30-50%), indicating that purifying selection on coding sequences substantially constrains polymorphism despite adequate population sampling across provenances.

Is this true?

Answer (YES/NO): NO